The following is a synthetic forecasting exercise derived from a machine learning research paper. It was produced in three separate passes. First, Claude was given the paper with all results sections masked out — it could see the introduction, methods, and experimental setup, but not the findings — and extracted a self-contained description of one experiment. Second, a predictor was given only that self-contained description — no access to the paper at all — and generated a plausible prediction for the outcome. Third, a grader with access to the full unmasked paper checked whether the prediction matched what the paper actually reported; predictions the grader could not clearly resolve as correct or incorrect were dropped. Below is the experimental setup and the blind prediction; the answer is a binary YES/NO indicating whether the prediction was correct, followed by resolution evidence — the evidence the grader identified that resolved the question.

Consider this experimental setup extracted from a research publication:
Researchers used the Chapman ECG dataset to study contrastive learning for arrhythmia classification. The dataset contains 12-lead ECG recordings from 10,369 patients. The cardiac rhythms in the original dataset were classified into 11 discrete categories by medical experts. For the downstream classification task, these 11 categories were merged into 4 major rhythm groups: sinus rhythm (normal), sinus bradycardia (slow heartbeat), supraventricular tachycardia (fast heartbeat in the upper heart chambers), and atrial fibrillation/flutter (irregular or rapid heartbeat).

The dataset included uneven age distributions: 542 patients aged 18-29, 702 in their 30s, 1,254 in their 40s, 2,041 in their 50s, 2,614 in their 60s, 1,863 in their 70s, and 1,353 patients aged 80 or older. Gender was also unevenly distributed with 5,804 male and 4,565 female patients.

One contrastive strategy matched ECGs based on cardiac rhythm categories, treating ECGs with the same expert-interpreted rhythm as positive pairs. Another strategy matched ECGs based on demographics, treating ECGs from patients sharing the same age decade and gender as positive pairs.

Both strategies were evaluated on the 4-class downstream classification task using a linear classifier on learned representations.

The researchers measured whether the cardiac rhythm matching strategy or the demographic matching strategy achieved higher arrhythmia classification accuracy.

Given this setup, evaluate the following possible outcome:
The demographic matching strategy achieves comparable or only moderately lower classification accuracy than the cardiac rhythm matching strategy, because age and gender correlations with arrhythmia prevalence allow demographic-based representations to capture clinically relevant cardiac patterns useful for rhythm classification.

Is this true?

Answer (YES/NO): NO